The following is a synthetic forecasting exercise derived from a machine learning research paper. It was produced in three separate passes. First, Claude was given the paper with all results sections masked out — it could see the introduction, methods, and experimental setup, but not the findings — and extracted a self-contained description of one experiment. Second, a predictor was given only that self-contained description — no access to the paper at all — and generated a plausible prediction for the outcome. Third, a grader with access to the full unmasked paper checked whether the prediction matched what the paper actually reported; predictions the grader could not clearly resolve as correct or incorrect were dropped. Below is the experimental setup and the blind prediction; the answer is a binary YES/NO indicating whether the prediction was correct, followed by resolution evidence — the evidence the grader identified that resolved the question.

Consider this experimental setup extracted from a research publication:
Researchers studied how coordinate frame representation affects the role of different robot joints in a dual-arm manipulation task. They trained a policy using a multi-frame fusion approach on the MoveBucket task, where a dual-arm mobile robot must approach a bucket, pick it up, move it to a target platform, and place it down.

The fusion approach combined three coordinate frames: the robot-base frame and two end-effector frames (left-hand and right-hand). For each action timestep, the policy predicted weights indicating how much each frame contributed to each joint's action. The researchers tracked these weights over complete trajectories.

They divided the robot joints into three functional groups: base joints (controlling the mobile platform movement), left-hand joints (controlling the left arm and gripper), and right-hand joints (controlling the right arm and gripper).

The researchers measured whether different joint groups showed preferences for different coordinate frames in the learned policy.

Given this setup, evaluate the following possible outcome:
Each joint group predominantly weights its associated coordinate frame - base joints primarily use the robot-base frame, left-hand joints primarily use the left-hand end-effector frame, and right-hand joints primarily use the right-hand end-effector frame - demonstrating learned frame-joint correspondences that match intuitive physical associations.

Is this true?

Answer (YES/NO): NO